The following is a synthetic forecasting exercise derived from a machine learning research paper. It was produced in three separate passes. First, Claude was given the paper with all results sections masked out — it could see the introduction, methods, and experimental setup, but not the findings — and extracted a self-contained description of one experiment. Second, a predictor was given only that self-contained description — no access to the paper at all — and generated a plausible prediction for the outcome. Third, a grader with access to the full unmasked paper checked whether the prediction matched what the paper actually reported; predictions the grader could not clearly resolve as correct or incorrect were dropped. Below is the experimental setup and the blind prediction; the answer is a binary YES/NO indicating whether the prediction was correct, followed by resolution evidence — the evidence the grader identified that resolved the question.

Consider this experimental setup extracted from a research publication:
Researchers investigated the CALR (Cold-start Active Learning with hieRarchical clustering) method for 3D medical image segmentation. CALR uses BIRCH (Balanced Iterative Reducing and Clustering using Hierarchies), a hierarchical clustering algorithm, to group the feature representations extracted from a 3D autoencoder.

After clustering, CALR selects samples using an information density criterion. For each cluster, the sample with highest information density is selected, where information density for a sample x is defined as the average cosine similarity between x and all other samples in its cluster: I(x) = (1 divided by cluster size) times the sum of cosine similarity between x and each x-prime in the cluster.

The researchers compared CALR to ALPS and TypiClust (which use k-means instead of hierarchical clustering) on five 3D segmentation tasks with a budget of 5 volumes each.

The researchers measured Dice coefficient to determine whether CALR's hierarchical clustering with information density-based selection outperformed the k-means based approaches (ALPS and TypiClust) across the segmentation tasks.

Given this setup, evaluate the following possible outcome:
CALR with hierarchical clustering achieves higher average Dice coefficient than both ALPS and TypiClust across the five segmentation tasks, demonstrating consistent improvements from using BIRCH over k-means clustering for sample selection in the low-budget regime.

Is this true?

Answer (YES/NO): NO